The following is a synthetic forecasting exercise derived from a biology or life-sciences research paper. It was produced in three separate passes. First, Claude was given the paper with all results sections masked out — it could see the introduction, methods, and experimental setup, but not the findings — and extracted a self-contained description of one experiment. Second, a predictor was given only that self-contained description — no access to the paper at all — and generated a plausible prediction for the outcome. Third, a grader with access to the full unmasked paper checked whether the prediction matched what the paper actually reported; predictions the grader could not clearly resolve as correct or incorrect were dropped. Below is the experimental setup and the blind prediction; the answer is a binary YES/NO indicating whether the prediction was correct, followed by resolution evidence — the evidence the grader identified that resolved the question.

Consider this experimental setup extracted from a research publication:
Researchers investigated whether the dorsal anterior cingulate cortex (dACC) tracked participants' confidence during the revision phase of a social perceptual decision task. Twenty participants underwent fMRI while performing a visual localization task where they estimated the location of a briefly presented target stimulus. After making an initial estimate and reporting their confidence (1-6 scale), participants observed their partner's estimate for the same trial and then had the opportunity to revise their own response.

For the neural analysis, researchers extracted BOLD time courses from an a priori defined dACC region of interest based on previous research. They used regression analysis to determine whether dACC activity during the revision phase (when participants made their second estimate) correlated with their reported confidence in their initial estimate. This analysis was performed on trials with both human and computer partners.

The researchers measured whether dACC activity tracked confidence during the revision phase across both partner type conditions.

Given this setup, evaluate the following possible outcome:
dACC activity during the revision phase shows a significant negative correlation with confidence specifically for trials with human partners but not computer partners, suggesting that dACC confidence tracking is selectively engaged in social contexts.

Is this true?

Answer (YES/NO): NO